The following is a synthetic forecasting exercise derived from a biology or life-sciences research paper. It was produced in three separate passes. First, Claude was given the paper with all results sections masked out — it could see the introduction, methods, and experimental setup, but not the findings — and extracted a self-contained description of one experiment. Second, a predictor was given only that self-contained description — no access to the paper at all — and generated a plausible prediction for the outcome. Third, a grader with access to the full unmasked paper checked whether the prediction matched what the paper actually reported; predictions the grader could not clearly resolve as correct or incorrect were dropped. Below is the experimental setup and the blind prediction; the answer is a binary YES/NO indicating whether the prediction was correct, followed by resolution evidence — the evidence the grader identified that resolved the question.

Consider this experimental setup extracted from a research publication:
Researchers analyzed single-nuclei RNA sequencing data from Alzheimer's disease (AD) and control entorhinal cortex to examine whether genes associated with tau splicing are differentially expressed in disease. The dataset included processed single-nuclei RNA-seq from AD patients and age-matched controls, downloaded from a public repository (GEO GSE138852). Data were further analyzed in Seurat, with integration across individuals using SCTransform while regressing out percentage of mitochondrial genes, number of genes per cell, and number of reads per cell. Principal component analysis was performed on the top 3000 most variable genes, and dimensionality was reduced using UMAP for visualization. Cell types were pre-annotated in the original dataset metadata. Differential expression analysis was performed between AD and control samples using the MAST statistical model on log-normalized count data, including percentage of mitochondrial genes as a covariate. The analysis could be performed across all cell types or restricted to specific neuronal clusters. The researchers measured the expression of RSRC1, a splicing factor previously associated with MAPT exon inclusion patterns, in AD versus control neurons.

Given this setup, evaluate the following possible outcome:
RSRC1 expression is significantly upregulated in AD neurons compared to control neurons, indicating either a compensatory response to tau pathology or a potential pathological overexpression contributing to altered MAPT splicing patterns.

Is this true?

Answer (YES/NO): NO